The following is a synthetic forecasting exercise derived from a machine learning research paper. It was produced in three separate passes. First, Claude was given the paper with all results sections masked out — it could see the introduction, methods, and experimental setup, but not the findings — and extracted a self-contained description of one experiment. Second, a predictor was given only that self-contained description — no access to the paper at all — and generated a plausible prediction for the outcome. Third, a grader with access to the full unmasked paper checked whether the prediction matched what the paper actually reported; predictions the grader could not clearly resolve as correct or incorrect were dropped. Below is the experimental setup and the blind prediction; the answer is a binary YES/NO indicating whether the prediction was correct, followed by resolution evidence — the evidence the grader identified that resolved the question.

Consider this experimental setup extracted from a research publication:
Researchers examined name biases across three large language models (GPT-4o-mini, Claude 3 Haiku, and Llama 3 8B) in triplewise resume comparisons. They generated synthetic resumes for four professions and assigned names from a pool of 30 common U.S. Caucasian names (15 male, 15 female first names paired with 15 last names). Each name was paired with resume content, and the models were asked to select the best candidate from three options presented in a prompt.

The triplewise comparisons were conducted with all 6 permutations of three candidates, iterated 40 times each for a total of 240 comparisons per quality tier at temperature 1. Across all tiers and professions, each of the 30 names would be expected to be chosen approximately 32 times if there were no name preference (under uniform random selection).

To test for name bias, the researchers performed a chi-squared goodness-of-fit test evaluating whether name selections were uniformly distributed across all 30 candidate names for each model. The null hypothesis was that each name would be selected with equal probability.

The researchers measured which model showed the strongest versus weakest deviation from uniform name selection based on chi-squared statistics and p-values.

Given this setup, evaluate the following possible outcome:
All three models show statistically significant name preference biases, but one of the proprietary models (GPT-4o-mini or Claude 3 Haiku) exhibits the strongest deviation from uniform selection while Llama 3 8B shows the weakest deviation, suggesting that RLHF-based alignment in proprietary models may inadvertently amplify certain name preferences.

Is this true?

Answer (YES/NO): NO